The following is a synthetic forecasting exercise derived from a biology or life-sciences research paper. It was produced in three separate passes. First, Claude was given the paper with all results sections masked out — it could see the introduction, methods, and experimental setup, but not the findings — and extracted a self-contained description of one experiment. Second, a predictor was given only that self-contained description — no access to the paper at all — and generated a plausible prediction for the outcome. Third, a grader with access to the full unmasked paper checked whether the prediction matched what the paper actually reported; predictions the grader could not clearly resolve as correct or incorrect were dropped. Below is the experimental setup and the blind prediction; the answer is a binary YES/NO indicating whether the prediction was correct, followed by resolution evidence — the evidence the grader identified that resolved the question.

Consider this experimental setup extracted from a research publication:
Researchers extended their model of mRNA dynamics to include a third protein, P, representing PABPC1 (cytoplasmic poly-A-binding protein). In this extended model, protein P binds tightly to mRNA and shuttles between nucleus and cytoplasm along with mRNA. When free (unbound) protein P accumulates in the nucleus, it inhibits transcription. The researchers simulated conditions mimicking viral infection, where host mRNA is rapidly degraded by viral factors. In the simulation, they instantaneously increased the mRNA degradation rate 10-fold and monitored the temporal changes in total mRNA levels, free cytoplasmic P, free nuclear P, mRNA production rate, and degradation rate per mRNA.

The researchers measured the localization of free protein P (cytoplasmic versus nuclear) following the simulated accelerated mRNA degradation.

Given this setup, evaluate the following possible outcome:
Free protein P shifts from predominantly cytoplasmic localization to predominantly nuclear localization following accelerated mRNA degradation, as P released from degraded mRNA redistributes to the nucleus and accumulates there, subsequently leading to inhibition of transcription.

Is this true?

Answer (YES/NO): YES